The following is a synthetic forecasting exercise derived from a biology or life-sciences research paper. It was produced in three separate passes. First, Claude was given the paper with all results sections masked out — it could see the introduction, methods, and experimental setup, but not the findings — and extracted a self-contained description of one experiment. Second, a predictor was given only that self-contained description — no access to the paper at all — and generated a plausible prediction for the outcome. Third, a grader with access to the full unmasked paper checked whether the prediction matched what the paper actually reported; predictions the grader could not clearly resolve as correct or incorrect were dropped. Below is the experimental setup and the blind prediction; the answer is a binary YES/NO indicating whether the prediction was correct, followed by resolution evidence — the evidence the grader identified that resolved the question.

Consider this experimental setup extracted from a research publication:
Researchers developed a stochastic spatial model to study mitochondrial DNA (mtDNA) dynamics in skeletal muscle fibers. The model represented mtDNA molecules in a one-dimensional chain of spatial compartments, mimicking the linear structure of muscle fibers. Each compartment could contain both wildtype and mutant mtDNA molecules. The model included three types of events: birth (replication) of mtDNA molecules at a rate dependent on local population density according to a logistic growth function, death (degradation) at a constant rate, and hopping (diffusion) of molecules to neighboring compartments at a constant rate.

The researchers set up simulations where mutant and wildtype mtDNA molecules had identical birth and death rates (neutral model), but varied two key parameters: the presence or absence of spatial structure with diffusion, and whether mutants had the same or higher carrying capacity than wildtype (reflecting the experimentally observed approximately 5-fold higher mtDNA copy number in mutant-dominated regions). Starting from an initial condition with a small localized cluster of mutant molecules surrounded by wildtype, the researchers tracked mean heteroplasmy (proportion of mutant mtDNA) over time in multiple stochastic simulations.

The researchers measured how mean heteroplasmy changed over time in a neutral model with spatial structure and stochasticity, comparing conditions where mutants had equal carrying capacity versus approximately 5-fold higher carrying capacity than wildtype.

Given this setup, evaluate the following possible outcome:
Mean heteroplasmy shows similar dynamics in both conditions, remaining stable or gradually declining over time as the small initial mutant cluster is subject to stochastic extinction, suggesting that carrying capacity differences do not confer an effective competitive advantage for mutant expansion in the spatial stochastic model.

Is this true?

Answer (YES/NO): NO